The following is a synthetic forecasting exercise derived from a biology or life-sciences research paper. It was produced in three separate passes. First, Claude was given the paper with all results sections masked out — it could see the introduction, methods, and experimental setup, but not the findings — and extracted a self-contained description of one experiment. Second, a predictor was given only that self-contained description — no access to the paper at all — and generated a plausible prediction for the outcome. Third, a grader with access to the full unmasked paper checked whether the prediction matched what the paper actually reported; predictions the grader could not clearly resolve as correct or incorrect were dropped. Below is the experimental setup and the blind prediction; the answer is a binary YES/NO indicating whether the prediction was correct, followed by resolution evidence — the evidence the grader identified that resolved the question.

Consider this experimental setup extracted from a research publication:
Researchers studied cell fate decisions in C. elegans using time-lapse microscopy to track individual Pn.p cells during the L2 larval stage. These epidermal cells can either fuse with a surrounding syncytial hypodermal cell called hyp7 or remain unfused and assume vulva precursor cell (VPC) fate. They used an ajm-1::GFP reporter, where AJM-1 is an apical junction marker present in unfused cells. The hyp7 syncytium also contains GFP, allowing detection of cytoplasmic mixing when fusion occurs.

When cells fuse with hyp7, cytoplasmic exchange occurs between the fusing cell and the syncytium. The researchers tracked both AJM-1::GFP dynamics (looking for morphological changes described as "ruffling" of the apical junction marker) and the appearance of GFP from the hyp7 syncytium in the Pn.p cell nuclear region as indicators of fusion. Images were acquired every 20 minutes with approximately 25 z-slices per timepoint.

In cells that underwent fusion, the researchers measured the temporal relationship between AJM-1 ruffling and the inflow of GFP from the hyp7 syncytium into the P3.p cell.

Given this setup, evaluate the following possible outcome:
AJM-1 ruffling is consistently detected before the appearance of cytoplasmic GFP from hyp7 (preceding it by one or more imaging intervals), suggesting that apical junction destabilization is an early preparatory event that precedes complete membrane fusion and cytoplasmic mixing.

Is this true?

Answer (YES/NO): NO